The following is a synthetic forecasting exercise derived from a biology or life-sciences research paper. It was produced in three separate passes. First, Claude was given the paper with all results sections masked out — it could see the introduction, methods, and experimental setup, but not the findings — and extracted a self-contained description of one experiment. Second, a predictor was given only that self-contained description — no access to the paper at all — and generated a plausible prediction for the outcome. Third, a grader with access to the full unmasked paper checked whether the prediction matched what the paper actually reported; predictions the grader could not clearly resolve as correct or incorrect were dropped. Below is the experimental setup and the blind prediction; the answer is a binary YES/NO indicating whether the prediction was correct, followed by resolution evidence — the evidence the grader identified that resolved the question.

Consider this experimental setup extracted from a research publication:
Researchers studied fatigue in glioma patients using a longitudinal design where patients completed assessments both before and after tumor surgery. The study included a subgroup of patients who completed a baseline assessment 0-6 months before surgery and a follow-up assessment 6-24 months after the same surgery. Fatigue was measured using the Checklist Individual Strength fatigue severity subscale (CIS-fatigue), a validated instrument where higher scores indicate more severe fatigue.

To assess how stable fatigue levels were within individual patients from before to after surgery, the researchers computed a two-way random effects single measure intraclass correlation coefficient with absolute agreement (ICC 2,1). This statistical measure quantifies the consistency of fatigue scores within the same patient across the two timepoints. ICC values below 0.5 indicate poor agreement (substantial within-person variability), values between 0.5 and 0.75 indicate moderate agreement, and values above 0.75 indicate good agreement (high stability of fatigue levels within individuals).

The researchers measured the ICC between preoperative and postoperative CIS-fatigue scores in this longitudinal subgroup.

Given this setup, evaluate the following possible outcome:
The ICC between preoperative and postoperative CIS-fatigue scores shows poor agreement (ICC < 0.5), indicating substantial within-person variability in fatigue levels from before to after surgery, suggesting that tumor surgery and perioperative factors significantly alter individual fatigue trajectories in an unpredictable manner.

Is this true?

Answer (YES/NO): NO